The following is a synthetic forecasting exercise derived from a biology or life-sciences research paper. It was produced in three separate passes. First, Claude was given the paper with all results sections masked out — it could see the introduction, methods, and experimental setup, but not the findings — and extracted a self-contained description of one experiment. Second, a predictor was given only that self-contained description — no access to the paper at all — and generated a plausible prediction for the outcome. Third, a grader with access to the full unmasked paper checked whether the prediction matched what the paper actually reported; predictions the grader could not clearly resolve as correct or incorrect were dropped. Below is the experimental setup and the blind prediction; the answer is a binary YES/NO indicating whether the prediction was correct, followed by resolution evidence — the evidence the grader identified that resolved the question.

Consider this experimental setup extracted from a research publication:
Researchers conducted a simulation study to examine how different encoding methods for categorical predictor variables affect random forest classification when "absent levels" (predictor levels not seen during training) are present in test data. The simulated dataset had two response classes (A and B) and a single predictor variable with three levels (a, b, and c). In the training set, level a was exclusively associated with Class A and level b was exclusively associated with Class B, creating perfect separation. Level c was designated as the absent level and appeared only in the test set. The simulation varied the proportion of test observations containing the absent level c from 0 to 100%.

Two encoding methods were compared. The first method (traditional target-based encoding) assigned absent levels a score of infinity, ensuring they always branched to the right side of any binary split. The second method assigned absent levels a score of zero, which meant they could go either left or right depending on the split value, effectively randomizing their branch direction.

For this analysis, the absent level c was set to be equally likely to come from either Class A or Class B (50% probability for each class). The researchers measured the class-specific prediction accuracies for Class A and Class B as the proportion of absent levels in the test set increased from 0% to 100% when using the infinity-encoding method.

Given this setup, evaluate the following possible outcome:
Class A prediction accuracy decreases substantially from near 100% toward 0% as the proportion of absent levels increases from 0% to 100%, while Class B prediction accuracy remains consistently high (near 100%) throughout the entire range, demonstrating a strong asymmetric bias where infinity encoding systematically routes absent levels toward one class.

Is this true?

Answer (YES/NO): NO